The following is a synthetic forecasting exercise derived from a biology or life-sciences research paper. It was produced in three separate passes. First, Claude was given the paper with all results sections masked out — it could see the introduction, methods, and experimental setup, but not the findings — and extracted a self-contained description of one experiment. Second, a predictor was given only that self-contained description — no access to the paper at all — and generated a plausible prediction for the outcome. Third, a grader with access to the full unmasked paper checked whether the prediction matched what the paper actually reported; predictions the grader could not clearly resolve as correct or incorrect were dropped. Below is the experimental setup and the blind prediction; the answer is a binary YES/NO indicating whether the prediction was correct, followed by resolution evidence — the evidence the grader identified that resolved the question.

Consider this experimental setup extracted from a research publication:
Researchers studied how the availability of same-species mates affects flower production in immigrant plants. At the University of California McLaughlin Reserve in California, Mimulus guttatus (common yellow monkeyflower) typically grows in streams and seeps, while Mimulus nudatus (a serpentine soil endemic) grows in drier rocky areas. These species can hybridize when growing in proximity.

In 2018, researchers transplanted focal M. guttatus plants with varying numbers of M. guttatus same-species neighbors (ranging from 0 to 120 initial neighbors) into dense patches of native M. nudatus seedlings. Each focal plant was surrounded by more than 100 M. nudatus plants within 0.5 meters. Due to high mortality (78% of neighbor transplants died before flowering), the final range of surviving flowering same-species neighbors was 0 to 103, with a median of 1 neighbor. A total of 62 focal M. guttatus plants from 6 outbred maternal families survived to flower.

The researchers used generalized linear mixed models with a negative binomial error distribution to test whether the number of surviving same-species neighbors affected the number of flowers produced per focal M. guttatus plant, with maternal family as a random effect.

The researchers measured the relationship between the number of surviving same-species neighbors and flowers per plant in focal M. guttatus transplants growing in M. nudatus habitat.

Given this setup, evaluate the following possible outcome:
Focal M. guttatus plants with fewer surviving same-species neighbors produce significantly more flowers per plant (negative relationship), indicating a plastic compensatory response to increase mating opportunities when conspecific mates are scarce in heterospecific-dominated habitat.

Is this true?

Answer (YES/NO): NO